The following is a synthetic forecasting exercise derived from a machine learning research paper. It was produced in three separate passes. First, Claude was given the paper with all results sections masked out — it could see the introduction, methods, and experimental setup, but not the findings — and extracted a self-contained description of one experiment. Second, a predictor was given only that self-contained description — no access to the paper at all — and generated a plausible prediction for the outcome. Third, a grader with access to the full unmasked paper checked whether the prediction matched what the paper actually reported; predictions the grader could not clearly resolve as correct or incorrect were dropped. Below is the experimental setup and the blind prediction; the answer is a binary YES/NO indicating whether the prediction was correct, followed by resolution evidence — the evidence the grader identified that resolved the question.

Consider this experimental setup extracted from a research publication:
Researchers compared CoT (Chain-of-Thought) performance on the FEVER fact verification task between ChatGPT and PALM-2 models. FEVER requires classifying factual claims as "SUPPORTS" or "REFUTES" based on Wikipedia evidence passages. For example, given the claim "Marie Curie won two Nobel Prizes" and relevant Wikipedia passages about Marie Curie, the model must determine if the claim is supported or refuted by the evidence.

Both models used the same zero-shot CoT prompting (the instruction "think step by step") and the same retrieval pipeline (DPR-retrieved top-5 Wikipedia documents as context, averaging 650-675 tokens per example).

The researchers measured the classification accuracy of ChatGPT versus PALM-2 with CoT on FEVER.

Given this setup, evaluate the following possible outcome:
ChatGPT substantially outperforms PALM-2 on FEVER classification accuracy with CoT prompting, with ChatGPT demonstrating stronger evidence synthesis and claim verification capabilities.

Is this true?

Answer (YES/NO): YES